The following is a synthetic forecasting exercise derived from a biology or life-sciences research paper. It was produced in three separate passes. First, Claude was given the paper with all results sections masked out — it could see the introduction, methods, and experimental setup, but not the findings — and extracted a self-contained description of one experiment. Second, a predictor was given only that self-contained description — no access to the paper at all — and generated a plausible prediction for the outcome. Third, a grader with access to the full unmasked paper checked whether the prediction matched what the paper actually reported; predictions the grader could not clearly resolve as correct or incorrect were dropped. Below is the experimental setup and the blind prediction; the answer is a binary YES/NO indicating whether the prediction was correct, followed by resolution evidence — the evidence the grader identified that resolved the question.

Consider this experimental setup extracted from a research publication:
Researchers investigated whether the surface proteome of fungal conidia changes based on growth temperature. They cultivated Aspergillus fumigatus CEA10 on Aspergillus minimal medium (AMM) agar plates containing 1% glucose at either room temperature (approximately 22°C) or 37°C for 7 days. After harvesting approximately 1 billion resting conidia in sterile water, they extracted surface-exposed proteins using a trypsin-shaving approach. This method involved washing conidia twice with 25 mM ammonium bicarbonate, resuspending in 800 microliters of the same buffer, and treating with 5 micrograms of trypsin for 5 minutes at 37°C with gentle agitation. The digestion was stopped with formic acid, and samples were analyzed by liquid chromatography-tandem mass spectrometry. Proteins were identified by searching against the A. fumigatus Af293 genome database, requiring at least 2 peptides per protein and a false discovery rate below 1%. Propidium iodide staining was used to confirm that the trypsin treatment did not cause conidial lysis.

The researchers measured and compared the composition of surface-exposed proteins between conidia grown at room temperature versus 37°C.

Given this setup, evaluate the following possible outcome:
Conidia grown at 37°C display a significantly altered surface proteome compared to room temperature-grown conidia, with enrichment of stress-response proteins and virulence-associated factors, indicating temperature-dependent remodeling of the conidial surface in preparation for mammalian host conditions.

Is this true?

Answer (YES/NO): NO